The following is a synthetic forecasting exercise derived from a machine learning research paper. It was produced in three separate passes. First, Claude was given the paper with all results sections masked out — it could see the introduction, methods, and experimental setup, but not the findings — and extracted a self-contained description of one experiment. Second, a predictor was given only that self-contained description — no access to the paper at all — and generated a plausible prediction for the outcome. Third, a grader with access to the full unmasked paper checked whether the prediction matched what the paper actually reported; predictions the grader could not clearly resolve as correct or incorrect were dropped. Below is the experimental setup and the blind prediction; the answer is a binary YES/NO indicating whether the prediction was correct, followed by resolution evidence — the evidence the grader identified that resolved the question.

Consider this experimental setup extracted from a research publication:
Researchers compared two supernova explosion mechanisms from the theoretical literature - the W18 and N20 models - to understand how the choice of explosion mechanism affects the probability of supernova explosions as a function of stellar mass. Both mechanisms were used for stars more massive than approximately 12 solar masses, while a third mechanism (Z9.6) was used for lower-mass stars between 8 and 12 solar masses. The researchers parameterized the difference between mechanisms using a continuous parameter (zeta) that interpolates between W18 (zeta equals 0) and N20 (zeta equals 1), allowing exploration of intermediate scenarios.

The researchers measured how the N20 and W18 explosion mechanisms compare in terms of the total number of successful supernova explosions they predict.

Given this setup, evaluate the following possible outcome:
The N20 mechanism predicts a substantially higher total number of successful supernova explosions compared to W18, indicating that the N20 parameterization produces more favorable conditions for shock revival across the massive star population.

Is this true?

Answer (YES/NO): YES